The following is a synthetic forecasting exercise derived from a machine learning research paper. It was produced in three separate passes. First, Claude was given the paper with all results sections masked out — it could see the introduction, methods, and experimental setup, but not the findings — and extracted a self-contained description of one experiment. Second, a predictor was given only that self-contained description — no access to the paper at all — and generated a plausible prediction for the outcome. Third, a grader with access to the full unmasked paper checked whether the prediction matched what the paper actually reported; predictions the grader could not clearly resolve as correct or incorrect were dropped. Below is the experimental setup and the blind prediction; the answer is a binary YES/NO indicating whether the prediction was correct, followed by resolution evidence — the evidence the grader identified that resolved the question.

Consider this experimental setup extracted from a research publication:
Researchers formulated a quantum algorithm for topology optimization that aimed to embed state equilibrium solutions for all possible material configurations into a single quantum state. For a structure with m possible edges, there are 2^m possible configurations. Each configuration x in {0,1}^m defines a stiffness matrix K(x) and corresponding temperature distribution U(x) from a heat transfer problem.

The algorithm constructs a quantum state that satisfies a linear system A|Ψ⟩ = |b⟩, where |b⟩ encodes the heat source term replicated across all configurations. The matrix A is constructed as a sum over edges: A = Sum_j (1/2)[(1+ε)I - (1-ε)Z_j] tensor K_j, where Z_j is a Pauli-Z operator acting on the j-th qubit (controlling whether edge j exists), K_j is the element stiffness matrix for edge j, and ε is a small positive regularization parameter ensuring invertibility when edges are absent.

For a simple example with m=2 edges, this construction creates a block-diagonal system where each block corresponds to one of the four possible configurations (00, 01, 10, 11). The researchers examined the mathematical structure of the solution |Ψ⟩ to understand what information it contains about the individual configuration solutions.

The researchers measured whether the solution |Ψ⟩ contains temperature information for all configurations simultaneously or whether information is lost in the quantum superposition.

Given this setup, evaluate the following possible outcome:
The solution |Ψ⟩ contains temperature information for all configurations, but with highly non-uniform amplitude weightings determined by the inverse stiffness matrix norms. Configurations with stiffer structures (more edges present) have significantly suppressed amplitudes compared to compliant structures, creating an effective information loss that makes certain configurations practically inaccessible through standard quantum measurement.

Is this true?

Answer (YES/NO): NO